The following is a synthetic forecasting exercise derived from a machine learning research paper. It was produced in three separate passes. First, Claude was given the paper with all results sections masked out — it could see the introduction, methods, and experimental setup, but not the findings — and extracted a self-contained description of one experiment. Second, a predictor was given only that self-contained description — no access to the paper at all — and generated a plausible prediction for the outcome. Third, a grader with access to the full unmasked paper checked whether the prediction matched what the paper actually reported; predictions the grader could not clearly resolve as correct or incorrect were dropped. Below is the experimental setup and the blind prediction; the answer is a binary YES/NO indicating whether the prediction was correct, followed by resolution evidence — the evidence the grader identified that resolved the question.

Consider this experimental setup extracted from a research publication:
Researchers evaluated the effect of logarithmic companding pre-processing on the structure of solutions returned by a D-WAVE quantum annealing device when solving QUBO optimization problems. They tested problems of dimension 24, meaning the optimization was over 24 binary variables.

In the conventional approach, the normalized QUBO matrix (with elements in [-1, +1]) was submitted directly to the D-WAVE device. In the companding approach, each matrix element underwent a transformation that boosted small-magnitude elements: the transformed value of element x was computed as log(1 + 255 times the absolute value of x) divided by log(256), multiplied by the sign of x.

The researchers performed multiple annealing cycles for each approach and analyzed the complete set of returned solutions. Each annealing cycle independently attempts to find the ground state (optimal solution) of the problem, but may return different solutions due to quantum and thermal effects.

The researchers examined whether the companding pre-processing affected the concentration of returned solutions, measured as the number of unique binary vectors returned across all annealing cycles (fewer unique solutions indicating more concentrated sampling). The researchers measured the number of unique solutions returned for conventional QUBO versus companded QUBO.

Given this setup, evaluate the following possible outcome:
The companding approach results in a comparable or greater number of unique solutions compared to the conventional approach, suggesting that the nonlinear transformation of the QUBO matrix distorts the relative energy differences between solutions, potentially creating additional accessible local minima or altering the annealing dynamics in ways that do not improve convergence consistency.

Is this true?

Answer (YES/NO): NO